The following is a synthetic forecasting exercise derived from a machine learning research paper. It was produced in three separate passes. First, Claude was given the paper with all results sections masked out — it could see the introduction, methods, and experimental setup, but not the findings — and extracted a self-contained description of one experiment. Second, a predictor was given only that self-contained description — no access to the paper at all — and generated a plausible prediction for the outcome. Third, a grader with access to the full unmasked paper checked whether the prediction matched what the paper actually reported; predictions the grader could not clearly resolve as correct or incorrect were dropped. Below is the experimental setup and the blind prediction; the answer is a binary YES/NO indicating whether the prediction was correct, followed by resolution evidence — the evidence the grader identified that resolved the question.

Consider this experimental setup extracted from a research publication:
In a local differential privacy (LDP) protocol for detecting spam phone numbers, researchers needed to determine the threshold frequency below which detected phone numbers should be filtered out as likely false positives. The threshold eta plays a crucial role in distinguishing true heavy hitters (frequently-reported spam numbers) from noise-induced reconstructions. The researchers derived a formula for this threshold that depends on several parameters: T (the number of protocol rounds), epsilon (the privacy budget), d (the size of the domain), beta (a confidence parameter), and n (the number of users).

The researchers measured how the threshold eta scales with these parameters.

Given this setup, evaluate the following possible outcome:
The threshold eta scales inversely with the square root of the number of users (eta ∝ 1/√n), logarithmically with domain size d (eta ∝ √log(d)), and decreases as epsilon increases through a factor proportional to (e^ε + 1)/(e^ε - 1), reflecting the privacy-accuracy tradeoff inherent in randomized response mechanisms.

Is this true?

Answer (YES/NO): NO